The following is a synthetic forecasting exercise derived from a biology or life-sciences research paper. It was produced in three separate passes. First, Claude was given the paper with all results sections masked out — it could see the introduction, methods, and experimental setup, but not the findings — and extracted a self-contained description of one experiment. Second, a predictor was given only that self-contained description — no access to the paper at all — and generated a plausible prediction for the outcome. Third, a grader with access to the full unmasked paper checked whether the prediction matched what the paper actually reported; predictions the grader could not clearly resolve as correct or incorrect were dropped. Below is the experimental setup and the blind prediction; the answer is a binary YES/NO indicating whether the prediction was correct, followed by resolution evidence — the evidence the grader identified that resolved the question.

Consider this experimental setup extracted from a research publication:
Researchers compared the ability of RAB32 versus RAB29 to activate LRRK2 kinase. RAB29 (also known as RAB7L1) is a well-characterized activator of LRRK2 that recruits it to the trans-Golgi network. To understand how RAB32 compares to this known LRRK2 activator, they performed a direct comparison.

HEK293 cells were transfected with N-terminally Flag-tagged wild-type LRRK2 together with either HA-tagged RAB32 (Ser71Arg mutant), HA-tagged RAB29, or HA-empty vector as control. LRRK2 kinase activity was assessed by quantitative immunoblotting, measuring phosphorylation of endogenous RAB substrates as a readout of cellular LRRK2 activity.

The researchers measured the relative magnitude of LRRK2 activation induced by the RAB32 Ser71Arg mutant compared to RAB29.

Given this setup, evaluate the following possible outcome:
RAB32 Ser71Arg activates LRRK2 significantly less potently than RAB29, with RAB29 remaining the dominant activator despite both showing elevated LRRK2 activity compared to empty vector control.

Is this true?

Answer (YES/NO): NO